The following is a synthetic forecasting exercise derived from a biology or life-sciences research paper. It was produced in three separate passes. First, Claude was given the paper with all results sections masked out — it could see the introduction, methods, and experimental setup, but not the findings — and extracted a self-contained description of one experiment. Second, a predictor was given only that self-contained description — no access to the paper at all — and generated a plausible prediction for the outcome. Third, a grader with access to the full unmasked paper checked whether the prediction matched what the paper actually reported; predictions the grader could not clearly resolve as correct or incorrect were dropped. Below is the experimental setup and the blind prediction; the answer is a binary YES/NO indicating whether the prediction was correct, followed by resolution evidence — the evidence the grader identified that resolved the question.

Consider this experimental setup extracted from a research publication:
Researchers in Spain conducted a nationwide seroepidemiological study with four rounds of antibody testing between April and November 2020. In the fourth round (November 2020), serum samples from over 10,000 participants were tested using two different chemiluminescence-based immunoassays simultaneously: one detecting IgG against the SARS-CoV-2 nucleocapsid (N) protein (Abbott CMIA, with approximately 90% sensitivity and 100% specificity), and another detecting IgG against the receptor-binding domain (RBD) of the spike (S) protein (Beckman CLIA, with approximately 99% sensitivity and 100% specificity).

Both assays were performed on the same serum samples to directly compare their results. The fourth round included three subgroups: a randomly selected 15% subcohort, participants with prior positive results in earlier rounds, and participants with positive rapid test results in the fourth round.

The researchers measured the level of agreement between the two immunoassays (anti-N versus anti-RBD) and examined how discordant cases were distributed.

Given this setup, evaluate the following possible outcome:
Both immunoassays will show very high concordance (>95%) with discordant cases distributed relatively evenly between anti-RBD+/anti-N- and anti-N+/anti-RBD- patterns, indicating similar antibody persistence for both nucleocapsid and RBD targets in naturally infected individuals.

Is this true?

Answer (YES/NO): NO